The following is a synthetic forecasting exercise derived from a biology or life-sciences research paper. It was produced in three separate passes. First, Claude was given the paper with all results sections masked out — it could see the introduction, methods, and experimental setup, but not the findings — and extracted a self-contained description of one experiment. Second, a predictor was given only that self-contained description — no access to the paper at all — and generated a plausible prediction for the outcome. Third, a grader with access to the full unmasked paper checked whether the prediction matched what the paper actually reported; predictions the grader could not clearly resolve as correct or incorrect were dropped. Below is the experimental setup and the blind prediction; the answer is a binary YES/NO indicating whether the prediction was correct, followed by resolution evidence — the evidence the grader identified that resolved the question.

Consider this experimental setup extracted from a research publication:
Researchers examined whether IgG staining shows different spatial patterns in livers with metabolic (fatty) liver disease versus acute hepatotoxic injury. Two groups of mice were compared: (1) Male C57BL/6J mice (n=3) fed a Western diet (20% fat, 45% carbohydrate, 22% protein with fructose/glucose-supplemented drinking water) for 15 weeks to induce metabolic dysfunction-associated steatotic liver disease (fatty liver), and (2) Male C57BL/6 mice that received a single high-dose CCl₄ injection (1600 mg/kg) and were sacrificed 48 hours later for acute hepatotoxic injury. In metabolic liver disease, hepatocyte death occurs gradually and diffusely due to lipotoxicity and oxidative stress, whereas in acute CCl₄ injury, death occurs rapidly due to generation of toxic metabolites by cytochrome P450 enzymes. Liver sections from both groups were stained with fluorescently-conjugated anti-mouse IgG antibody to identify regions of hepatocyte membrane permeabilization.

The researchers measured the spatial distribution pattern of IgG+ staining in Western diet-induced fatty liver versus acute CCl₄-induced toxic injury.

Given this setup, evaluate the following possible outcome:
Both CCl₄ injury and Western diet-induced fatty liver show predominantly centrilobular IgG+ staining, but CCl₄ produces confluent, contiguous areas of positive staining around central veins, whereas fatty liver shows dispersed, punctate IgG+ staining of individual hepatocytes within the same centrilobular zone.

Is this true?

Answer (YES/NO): NO